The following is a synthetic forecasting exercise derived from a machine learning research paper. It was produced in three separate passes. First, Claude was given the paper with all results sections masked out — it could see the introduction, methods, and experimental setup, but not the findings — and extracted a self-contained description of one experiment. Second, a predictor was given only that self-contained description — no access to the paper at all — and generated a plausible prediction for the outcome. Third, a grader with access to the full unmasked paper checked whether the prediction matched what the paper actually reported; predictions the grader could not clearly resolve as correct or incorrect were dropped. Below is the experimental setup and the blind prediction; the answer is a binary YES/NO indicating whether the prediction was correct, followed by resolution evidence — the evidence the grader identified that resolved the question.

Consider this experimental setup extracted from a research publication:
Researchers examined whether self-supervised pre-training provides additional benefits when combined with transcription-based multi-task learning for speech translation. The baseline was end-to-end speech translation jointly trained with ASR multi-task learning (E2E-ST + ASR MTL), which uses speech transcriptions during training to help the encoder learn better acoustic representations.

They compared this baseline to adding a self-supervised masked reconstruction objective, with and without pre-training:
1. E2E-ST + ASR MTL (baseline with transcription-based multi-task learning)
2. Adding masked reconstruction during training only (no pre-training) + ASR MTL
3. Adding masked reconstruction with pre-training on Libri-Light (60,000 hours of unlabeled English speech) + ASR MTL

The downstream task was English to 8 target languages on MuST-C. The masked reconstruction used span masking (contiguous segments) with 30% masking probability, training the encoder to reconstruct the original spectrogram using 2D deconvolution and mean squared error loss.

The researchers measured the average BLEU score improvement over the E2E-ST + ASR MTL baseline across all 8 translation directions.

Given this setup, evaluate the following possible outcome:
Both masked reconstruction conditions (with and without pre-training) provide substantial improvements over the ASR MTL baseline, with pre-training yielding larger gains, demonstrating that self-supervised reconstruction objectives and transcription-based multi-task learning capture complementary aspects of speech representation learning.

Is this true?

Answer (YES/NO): YES